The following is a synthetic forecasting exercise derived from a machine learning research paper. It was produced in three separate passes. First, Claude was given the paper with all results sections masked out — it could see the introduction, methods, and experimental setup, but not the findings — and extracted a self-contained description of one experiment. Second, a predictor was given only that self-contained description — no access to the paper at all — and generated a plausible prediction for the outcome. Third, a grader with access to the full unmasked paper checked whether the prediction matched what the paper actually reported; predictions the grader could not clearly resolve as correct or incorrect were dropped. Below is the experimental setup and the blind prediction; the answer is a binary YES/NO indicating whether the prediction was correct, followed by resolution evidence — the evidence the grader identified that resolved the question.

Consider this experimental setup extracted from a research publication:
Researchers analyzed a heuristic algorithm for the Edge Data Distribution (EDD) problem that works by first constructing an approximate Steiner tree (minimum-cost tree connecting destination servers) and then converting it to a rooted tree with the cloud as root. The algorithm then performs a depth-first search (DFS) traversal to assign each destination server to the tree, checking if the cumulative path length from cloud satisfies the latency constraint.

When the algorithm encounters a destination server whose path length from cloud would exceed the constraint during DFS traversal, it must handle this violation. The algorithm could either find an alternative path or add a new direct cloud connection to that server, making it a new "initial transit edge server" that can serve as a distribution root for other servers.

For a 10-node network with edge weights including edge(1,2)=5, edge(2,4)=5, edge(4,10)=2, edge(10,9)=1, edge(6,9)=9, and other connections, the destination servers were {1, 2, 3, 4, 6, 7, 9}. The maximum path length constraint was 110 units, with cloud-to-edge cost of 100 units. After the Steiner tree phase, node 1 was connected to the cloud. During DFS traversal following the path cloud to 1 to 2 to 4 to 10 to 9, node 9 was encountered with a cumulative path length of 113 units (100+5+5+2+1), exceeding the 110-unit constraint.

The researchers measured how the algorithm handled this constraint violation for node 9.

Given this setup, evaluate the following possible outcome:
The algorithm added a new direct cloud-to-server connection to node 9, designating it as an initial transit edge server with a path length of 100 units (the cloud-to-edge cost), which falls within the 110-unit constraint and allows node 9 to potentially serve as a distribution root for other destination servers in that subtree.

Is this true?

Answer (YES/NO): YES